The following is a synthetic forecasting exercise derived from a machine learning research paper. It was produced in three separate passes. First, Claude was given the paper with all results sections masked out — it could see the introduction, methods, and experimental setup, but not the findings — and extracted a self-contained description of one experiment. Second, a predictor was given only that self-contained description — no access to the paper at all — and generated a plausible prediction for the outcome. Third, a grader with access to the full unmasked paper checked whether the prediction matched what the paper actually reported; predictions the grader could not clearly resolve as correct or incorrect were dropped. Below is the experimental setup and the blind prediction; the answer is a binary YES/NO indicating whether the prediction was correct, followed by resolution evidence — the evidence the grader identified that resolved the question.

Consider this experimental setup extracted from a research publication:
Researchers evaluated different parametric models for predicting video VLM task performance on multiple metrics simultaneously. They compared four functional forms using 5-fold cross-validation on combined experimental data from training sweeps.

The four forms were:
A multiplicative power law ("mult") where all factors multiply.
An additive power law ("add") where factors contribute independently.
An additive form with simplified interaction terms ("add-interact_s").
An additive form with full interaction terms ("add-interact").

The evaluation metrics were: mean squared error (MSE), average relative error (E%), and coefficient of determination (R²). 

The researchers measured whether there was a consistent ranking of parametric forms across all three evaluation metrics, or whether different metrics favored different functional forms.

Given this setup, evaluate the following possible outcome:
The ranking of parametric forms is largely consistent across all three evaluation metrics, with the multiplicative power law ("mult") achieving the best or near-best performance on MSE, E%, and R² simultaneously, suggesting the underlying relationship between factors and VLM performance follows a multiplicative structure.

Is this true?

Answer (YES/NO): NO